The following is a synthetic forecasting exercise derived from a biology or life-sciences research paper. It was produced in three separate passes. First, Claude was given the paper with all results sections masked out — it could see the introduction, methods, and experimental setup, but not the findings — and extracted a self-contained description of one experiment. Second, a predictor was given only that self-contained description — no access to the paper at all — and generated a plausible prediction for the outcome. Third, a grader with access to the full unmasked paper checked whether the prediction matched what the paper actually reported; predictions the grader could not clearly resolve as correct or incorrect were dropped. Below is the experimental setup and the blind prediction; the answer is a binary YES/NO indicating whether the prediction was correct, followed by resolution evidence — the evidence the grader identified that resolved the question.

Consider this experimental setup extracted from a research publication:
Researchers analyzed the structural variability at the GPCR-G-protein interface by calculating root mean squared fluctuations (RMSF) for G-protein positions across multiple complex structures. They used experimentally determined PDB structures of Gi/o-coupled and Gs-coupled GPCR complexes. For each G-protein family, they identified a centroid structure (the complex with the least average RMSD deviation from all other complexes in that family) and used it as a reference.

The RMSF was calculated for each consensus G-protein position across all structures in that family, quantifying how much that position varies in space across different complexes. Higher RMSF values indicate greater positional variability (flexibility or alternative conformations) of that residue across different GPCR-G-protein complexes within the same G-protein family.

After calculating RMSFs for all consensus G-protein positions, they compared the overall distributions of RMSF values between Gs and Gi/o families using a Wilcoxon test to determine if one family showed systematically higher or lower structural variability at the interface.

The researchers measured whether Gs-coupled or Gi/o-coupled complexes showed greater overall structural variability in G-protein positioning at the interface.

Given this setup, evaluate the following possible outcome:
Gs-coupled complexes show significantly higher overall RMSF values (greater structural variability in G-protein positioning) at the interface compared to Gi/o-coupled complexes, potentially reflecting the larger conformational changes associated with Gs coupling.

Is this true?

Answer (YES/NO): NO